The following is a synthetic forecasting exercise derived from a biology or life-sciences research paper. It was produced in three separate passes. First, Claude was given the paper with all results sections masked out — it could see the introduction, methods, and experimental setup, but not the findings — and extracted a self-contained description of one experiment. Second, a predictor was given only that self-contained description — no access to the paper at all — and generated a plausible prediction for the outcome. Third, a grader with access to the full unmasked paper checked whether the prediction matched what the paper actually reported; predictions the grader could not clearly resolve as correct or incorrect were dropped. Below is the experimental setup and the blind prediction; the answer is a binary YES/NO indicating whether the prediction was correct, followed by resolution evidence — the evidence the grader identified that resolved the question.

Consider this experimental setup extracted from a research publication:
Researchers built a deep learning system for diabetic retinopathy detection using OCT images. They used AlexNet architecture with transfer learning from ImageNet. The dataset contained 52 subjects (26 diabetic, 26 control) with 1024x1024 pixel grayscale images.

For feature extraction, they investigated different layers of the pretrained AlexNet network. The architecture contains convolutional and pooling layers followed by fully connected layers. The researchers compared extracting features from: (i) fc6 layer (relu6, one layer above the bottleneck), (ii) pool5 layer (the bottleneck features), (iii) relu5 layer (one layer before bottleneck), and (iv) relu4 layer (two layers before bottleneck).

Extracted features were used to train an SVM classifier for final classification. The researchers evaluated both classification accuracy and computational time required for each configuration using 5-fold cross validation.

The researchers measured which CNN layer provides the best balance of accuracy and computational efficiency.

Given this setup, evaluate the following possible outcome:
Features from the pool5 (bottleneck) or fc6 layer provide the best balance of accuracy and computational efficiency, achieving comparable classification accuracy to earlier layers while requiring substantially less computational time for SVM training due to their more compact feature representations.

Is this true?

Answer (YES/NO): YES